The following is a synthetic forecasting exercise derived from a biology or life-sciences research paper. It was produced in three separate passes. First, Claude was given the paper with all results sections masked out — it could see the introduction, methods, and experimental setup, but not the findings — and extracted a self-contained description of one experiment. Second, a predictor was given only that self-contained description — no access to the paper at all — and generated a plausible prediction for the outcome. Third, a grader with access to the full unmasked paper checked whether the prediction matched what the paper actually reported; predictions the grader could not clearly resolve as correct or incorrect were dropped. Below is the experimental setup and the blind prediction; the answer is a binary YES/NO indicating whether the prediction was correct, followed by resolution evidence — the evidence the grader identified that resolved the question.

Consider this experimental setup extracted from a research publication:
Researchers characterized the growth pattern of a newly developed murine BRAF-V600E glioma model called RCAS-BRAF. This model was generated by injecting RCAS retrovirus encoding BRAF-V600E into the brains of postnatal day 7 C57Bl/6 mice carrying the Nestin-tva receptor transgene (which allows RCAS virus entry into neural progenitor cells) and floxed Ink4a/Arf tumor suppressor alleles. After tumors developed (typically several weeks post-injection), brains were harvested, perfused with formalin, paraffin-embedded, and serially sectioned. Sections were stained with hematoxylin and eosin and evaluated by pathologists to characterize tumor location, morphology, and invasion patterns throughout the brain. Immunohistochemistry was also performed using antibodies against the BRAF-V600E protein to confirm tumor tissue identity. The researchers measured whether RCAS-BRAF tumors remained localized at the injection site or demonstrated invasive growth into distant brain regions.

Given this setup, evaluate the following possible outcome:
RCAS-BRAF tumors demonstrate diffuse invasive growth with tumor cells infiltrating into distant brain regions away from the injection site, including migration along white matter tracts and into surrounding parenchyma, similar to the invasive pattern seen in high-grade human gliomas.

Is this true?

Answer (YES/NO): YES